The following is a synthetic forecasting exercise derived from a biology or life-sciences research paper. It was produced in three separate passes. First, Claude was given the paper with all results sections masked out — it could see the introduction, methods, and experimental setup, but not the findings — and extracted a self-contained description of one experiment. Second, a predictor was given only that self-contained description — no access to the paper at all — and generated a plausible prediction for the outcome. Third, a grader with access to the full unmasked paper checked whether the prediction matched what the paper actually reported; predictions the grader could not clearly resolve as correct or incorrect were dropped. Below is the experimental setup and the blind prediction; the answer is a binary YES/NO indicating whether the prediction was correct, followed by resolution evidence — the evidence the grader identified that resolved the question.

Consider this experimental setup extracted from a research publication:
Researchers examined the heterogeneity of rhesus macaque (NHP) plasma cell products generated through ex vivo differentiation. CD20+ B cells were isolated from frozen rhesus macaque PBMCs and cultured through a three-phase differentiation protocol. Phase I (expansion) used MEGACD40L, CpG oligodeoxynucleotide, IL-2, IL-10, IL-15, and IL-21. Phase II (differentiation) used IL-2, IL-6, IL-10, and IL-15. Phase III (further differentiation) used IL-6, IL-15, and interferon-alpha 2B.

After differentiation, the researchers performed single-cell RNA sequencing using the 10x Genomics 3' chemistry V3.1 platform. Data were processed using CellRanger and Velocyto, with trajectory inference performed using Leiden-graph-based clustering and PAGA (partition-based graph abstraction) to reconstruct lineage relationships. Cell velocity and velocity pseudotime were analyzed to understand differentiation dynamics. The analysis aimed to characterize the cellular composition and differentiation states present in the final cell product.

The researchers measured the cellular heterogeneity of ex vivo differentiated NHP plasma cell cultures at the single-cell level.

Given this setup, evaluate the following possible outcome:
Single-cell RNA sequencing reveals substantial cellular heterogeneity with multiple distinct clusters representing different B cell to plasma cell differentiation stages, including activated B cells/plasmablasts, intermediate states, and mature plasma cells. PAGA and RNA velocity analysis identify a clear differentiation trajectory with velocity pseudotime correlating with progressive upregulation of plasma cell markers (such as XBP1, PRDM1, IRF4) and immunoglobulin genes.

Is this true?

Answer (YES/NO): YES